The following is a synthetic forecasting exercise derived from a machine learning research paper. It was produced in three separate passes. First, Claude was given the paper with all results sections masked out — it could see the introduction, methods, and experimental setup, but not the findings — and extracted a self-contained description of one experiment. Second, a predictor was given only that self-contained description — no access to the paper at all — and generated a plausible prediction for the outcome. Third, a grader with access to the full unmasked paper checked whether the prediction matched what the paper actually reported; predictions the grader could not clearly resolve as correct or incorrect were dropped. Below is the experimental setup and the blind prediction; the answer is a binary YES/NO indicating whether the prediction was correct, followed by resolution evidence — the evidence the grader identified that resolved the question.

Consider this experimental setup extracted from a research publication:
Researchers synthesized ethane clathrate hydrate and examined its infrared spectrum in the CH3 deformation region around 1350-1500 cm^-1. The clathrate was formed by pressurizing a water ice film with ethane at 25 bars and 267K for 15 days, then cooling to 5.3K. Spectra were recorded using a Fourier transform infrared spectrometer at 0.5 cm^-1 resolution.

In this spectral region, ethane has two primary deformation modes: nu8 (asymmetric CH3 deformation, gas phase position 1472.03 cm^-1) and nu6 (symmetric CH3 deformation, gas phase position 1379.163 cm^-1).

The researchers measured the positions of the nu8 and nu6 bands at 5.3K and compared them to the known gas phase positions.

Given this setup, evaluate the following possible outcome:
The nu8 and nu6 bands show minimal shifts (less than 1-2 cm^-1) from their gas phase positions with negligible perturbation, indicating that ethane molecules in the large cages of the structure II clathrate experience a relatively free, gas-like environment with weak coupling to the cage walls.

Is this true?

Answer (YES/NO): NO